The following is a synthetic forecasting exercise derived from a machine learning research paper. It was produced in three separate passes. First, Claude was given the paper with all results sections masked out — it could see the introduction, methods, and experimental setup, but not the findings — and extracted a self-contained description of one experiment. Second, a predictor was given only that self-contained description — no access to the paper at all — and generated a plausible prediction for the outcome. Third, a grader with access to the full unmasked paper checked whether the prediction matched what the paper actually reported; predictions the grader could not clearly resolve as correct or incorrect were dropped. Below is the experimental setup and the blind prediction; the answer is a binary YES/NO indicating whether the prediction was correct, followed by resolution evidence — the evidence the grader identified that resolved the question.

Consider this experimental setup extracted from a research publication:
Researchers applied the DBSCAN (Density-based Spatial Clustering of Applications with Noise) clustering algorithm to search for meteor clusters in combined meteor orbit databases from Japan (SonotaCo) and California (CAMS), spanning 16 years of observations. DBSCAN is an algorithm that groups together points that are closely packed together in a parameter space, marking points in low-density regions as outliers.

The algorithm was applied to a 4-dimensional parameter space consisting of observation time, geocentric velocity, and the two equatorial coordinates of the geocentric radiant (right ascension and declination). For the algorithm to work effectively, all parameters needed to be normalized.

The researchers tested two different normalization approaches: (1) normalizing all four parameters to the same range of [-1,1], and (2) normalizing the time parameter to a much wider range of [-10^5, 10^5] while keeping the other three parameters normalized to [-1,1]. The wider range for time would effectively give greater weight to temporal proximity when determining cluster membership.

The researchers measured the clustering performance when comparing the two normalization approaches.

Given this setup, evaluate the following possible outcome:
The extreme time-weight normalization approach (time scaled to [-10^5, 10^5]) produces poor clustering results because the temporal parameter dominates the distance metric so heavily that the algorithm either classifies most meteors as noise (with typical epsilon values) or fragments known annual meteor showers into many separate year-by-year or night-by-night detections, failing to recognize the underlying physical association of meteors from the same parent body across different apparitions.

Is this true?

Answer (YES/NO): NO